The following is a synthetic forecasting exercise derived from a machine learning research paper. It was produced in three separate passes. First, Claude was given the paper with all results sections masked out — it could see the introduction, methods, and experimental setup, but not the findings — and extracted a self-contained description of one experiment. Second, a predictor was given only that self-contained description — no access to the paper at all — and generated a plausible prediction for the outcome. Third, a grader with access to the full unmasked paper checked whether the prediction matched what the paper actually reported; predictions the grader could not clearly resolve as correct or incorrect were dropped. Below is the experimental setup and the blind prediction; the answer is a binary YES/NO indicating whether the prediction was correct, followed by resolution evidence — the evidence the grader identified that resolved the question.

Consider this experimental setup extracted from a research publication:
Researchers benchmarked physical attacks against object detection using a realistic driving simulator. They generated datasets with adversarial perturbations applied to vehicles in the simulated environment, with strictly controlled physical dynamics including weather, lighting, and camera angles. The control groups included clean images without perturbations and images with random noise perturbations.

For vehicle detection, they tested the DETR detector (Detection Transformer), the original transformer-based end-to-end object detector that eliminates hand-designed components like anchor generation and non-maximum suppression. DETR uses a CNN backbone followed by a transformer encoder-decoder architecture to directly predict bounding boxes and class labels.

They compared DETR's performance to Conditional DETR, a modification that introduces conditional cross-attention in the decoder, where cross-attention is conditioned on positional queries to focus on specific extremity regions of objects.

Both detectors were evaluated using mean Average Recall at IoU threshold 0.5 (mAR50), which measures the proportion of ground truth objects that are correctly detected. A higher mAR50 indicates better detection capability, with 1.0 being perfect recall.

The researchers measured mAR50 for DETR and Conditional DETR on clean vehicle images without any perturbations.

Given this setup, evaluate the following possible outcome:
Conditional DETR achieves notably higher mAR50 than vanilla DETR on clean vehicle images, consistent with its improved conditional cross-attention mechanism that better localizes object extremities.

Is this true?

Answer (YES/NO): YES